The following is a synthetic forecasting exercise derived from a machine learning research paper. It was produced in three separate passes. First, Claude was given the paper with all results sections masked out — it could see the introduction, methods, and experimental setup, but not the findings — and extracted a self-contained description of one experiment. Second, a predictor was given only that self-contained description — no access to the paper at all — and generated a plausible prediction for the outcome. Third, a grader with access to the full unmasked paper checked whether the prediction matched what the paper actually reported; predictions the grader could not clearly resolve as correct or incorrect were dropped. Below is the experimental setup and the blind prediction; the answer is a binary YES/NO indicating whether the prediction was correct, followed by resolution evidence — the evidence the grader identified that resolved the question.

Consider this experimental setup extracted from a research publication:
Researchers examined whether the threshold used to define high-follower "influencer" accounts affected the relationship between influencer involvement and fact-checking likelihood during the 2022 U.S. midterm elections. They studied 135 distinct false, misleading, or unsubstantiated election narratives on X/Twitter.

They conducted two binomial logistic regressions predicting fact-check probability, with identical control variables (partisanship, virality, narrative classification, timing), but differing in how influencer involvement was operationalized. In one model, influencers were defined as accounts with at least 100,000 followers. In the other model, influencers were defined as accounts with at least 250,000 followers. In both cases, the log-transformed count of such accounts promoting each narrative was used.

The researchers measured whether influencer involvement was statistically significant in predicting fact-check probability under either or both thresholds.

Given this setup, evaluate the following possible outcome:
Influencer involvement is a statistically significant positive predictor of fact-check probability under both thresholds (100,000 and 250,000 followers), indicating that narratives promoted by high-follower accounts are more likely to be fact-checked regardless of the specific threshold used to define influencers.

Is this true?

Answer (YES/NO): NO